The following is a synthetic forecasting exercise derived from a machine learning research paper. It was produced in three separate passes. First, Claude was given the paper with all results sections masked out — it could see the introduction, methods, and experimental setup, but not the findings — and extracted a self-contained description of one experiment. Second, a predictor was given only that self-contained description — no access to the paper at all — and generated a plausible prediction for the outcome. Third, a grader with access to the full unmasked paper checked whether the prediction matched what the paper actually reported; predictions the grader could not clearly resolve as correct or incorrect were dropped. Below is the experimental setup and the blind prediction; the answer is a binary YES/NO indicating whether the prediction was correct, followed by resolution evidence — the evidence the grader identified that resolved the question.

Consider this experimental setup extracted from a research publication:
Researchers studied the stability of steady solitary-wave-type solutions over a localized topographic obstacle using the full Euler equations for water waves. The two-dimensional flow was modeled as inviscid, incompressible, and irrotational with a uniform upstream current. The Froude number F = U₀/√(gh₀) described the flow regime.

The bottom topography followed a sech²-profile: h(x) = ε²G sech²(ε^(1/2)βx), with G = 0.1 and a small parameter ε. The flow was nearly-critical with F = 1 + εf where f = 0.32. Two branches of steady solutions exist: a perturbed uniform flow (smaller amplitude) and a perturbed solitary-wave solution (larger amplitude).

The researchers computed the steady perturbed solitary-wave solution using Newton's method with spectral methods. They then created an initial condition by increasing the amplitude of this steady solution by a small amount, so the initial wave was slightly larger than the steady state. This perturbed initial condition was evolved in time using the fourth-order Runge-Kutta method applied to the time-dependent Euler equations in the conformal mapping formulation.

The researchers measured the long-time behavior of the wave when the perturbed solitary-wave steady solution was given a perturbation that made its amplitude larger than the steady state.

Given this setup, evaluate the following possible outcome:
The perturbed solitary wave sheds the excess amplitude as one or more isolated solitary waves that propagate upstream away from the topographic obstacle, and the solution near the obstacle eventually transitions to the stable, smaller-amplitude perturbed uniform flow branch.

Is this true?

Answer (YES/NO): YES